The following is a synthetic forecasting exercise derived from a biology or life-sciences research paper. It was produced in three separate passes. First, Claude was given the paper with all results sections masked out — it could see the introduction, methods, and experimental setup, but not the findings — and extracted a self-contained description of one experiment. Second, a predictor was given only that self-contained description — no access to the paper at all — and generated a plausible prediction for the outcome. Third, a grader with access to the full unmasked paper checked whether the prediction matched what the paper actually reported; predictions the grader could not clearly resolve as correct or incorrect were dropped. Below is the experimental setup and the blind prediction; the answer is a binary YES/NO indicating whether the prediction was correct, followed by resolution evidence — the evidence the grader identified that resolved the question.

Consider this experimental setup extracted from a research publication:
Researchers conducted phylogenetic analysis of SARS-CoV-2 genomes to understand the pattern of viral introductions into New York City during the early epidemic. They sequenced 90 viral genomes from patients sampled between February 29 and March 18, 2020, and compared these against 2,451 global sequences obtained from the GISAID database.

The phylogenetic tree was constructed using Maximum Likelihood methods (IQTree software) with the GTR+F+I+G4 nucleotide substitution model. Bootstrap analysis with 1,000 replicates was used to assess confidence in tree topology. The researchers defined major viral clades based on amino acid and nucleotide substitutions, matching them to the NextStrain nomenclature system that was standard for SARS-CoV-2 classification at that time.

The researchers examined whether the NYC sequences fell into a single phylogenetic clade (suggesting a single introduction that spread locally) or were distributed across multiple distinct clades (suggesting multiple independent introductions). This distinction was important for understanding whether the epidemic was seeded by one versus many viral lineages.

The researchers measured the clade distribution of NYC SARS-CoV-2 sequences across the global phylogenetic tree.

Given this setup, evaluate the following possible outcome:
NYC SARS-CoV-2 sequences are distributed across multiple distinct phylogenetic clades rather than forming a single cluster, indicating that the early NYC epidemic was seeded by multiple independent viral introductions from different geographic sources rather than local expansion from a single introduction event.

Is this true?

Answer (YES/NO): YES